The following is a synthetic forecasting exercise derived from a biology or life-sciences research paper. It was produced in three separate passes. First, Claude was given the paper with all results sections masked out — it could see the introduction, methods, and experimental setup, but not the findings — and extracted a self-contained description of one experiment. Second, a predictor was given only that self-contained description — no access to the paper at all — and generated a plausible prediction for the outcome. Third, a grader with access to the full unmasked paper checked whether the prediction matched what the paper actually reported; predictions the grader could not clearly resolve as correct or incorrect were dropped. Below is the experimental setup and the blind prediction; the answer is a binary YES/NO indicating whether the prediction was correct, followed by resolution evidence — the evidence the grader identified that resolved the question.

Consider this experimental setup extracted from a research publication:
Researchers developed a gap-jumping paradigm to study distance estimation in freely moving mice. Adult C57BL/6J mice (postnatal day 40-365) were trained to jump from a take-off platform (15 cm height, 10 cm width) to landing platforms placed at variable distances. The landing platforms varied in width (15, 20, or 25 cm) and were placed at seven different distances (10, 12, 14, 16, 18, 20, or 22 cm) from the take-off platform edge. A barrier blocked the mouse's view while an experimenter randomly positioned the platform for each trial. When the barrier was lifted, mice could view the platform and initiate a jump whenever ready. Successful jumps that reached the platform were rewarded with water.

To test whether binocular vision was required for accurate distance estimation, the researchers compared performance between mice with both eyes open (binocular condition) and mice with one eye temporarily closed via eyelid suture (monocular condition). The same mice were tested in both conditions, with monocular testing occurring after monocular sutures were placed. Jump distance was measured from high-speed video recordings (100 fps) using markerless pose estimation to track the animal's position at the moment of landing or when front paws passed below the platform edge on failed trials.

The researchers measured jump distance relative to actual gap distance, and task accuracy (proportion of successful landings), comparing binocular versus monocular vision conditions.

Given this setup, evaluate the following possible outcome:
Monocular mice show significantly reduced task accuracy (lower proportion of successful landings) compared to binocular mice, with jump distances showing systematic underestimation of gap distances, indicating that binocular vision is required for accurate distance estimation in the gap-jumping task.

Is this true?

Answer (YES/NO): NO